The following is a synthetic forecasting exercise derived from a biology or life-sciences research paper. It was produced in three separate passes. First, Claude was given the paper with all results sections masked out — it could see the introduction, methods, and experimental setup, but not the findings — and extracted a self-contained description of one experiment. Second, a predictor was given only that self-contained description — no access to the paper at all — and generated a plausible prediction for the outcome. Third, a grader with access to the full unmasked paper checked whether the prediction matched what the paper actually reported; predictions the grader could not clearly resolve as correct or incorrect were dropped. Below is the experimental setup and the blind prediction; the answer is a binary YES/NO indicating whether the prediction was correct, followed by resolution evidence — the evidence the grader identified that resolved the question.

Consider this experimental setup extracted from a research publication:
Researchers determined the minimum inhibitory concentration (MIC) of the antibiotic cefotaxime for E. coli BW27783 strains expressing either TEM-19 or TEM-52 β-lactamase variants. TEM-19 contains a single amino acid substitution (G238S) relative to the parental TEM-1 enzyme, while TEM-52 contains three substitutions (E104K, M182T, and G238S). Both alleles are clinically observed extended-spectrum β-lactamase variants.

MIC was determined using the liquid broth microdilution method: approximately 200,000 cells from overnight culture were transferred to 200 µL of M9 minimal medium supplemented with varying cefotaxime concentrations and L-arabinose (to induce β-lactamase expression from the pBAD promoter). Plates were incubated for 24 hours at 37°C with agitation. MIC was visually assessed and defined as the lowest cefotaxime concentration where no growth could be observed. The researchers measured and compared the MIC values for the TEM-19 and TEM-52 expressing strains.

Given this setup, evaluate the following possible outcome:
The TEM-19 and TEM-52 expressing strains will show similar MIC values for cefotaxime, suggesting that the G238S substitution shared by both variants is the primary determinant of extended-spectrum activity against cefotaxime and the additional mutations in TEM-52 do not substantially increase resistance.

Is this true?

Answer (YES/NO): NO